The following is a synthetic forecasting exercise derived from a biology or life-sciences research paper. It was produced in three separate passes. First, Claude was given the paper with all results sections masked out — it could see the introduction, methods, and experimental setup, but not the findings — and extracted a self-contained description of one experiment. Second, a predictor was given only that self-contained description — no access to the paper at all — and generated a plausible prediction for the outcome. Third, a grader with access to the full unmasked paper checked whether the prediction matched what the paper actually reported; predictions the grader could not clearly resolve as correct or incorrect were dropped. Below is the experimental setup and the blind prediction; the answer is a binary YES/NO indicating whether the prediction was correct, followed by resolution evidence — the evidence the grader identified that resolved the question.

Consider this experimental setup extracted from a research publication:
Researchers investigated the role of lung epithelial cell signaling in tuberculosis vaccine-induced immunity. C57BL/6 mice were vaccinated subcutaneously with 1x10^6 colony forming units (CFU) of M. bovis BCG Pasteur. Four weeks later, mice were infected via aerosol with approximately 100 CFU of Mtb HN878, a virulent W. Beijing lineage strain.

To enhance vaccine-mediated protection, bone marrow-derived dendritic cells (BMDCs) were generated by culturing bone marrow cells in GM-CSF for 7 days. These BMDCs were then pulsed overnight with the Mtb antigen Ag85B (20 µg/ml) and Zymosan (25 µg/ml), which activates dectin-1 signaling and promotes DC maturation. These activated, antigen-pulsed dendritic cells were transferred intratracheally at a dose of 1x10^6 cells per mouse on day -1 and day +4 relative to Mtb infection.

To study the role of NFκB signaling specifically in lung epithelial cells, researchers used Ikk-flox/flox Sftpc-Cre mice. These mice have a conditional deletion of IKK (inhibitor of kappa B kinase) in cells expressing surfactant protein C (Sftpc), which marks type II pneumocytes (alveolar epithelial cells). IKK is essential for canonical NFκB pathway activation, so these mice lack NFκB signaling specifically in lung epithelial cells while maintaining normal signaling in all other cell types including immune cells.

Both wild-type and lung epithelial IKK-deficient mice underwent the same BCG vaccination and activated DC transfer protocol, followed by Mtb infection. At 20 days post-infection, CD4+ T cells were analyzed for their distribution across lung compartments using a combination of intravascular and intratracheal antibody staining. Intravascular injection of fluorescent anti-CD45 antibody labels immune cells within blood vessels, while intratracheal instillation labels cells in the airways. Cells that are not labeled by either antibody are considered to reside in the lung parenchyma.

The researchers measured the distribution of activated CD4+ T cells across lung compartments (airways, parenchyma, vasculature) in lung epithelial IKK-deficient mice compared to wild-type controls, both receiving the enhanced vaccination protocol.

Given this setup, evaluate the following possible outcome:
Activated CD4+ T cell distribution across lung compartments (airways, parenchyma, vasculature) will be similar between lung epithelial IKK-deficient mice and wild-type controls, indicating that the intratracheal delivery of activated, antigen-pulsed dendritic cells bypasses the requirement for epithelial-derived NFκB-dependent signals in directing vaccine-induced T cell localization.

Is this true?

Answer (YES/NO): NO